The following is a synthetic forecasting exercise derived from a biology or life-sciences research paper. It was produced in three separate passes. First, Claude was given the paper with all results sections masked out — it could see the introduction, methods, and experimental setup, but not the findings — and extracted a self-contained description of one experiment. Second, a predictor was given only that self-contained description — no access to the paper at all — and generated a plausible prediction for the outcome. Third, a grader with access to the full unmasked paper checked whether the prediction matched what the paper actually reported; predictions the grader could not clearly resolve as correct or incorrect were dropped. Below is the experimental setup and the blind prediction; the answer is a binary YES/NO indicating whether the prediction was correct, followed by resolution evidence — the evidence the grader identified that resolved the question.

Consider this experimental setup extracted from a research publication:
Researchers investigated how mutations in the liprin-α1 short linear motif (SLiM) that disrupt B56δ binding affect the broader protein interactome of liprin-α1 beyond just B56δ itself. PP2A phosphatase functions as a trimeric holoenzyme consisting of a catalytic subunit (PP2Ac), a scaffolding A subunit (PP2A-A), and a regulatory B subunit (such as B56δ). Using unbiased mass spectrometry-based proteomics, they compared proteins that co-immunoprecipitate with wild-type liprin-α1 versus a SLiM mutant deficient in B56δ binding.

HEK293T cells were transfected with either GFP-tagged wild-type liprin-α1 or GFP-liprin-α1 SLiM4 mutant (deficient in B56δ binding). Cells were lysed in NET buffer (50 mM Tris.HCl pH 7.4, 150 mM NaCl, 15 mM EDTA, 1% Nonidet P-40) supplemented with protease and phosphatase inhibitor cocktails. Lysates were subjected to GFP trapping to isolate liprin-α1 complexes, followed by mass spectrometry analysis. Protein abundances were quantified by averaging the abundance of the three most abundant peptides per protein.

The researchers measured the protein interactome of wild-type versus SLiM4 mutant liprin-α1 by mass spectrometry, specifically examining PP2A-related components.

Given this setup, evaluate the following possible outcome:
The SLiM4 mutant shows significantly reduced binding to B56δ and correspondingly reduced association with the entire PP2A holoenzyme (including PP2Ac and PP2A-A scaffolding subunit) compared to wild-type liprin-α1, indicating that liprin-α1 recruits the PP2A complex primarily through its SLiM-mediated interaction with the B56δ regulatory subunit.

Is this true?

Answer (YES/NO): YES